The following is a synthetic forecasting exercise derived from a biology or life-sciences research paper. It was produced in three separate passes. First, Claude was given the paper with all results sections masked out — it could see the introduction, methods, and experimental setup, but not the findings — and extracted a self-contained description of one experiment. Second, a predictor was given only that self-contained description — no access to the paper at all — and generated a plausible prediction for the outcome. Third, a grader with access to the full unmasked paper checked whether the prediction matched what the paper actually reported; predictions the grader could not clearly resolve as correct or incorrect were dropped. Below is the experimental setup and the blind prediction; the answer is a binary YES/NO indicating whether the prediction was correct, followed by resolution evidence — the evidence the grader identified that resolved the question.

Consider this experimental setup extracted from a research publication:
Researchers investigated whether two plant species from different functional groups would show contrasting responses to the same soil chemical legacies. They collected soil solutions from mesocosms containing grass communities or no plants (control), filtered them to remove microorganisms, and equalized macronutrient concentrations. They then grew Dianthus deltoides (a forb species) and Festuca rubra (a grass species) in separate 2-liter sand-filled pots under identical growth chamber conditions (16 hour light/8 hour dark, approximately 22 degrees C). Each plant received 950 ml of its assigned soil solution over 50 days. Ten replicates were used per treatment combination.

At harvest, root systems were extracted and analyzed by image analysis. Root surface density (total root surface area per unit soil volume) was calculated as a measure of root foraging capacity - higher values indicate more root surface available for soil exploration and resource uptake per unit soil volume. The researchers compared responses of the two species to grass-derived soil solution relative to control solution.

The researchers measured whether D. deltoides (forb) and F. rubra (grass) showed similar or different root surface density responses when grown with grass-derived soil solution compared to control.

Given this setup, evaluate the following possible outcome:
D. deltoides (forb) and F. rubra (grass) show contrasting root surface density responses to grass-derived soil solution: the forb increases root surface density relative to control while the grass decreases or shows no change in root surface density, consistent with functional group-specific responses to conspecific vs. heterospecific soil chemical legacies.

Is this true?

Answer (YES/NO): NO